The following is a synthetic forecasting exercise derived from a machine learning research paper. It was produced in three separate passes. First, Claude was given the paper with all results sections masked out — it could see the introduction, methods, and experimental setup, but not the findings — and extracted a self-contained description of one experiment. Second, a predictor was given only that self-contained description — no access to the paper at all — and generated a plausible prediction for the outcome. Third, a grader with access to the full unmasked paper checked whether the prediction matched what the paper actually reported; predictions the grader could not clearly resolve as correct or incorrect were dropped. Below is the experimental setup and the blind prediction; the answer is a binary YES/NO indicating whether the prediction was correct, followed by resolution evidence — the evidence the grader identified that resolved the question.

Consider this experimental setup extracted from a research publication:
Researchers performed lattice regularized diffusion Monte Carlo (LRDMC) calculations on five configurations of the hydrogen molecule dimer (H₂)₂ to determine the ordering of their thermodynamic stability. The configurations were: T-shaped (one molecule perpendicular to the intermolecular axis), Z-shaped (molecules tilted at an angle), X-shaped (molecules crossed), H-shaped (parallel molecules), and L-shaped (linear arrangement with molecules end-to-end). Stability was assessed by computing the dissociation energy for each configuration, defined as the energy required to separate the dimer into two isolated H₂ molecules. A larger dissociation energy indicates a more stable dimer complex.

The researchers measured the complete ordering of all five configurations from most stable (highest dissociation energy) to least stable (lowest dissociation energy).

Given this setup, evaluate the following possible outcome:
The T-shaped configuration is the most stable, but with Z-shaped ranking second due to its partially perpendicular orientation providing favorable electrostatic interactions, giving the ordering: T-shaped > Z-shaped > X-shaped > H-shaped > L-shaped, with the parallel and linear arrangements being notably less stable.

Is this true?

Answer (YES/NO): YES